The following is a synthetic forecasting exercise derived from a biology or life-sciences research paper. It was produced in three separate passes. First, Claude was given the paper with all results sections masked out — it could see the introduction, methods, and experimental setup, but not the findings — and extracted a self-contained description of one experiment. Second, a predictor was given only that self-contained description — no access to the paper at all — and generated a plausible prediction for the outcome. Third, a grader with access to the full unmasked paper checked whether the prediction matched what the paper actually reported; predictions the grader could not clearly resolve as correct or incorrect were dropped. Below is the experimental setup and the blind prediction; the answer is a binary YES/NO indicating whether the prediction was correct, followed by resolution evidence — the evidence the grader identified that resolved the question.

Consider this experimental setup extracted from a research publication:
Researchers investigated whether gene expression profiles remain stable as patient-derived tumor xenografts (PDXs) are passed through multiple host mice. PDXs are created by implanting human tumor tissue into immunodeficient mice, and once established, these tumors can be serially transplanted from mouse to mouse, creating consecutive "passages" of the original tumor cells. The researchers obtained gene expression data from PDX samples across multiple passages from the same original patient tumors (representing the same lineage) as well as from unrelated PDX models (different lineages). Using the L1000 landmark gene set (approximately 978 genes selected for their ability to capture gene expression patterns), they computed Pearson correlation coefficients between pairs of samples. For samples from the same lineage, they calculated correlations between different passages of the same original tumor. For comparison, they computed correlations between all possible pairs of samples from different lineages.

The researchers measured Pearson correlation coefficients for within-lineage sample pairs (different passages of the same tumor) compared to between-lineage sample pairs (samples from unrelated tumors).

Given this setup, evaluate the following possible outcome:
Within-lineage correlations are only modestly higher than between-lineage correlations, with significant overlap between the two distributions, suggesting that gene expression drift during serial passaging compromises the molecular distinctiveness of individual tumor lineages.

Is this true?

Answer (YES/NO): NO